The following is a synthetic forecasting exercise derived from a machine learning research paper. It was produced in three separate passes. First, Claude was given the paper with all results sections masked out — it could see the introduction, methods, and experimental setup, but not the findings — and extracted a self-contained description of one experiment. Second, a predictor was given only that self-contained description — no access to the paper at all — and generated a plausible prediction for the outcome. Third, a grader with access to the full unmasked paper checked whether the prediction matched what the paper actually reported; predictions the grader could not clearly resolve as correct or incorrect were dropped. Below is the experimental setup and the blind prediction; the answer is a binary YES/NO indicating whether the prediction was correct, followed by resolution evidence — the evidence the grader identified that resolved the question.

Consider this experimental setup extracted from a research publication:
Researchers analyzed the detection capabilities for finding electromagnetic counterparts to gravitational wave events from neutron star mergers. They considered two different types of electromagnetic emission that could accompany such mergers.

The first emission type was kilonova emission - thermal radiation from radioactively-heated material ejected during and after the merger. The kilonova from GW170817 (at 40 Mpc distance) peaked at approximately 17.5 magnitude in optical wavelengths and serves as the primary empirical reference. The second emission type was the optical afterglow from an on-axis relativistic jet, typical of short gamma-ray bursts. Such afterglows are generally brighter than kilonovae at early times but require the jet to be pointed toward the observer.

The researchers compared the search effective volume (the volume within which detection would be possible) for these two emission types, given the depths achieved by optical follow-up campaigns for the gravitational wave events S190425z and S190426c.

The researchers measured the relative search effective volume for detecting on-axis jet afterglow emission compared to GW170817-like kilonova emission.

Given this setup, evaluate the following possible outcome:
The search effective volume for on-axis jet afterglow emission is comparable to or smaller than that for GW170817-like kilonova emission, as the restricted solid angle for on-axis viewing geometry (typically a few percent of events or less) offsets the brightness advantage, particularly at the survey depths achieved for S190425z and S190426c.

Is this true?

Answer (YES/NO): NO